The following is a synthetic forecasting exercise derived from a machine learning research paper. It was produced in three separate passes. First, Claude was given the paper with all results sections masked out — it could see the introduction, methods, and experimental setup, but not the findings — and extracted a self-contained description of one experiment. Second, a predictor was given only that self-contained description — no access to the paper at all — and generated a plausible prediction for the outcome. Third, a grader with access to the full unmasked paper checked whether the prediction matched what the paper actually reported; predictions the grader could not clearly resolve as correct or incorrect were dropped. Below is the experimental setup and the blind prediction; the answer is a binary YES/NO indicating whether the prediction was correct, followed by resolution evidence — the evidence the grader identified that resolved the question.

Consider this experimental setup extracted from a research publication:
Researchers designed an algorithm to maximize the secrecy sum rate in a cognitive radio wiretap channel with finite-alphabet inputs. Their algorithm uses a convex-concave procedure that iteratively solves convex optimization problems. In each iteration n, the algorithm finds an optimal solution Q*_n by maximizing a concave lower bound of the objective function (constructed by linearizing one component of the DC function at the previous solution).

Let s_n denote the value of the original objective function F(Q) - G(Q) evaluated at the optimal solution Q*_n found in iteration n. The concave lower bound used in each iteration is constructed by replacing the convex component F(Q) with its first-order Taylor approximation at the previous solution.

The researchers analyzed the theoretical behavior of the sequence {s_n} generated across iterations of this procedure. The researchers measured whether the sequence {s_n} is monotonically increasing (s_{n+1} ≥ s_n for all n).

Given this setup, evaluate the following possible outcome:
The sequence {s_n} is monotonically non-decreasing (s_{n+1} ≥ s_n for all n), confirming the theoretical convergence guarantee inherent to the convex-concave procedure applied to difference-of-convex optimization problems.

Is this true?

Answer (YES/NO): YES